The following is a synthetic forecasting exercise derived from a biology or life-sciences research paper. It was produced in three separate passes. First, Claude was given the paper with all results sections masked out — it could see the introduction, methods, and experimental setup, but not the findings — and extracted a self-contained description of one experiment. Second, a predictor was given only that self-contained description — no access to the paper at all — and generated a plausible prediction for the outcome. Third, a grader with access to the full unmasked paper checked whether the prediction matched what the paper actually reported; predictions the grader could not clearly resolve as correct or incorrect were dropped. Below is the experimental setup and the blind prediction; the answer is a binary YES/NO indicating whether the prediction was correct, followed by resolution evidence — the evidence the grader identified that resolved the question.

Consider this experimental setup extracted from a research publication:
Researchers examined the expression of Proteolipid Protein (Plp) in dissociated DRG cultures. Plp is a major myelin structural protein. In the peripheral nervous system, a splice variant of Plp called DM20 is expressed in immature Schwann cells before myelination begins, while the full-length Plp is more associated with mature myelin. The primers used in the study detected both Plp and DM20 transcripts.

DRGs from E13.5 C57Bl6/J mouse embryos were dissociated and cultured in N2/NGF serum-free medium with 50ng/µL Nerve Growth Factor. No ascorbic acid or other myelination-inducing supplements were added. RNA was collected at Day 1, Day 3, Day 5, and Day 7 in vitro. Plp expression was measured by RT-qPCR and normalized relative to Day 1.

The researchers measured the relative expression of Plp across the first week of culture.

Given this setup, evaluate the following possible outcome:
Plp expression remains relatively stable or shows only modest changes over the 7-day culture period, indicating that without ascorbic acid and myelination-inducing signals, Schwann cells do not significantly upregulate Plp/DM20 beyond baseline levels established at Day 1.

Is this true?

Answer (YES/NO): NO